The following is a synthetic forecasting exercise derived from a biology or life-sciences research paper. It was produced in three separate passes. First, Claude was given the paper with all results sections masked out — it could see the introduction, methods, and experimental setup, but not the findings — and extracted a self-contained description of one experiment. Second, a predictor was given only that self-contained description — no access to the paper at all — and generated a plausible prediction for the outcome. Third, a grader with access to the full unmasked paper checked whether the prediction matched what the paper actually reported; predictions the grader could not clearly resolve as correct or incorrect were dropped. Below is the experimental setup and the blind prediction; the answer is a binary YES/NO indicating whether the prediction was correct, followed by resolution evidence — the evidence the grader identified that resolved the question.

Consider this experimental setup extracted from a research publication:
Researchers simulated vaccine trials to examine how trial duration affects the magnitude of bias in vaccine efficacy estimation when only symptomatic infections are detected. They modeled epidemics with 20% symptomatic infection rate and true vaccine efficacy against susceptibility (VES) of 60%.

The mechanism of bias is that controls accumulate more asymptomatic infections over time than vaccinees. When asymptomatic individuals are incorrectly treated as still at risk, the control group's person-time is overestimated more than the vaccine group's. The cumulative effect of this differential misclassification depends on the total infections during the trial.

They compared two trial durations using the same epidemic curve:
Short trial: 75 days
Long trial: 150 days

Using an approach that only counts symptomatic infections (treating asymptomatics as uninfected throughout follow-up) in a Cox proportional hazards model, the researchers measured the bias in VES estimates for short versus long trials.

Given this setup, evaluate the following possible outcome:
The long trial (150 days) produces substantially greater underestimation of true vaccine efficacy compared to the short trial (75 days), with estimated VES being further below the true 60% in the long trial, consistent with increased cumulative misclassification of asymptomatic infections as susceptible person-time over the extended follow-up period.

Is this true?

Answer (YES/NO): NO